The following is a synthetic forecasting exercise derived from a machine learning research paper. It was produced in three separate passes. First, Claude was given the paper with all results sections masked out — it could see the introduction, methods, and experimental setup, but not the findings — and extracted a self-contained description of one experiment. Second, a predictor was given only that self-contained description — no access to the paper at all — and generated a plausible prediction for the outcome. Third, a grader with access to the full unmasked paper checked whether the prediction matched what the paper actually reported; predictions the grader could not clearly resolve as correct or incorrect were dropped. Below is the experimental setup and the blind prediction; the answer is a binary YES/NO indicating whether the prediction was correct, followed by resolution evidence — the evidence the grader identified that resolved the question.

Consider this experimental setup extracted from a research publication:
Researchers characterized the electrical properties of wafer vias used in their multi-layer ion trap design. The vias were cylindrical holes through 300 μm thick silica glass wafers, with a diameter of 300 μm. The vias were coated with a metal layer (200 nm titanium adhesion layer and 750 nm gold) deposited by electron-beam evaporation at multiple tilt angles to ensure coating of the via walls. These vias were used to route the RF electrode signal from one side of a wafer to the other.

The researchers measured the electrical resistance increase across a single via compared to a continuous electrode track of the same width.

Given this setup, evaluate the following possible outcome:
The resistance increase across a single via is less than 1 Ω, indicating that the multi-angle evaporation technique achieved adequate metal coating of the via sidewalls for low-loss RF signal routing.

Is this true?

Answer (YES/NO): NO